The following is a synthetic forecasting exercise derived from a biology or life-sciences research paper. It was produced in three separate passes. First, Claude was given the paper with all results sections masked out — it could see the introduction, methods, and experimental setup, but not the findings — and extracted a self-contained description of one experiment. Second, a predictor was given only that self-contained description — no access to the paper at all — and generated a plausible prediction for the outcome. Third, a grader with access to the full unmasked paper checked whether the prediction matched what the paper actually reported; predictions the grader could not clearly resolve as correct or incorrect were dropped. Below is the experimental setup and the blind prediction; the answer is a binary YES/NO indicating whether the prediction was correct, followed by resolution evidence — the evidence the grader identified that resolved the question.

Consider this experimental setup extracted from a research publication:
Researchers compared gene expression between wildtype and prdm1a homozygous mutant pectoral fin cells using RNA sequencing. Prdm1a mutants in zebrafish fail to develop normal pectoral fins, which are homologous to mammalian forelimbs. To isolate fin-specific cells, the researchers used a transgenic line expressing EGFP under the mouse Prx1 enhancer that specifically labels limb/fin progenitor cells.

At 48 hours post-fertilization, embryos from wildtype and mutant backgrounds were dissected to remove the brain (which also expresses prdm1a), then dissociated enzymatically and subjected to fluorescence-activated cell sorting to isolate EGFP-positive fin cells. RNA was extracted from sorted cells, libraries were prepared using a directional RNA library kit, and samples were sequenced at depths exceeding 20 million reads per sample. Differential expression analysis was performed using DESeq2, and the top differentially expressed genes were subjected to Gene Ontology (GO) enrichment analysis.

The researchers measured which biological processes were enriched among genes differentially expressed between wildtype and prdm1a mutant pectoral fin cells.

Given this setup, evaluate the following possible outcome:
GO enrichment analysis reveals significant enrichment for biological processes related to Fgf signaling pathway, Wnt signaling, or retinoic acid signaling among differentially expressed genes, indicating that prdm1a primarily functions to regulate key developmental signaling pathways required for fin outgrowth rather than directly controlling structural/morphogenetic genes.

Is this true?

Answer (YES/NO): NO